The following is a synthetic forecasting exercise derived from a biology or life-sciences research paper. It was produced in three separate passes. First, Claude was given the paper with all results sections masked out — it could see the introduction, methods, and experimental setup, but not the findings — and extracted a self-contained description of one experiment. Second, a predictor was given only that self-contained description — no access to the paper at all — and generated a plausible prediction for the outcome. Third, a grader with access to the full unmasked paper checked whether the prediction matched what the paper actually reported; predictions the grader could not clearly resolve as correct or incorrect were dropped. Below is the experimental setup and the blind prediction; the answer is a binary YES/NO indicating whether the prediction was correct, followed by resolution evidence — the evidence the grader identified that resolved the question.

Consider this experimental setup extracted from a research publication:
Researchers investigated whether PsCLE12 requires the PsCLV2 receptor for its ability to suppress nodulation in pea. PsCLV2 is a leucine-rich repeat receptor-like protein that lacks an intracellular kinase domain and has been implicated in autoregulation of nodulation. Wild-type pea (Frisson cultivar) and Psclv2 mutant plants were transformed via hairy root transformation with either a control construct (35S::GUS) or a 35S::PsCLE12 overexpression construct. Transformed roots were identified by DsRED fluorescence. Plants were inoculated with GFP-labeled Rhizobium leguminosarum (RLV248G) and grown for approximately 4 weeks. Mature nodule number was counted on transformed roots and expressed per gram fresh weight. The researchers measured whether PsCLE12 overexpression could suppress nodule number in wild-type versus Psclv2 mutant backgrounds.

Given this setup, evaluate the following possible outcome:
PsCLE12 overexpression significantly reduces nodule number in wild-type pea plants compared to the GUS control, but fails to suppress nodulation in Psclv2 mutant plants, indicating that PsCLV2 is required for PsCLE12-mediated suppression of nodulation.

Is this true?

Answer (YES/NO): YES